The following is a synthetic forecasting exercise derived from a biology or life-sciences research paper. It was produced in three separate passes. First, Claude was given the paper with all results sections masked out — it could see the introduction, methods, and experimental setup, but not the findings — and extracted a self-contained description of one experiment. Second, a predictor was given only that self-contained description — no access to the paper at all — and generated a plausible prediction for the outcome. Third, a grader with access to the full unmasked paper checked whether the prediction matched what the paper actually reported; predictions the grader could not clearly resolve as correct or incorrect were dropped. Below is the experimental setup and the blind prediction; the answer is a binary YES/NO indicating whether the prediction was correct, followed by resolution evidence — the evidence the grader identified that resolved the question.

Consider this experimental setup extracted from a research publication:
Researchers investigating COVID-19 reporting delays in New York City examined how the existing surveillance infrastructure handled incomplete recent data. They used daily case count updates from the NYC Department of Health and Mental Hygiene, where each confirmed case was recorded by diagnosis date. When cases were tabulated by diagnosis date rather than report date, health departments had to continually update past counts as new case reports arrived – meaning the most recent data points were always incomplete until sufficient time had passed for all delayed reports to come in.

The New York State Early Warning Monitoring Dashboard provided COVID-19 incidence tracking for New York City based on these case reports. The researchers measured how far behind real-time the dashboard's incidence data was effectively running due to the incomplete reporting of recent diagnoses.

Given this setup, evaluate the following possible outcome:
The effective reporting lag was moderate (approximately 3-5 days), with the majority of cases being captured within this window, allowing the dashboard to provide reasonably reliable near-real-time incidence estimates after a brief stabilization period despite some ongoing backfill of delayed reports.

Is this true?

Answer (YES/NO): NO